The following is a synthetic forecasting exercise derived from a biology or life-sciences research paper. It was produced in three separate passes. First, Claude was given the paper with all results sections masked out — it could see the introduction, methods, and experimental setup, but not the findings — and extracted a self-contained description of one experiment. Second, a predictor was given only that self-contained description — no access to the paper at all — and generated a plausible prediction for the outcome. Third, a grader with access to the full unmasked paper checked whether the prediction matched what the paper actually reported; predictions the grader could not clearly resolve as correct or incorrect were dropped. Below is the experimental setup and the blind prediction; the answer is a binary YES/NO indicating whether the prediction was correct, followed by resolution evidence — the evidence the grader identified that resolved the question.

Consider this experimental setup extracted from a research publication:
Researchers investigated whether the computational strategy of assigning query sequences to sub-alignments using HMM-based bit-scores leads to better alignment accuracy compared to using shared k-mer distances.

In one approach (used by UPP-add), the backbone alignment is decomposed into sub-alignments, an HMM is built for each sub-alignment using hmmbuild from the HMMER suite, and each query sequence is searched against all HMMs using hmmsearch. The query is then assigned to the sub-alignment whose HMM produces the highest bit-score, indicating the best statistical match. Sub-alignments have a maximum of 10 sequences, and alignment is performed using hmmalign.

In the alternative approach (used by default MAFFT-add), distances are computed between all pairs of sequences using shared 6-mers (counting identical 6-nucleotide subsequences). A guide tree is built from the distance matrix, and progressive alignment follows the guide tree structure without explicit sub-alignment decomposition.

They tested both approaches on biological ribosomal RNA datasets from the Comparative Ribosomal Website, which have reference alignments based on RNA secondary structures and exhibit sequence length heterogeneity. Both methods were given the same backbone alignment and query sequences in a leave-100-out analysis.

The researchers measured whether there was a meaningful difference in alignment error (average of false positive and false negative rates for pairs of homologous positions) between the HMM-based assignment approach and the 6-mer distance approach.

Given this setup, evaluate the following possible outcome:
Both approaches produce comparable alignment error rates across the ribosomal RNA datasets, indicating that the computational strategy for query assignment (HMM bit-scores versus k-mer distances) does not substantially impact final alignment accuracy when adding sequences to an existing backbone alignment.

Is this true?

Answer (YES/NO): NO